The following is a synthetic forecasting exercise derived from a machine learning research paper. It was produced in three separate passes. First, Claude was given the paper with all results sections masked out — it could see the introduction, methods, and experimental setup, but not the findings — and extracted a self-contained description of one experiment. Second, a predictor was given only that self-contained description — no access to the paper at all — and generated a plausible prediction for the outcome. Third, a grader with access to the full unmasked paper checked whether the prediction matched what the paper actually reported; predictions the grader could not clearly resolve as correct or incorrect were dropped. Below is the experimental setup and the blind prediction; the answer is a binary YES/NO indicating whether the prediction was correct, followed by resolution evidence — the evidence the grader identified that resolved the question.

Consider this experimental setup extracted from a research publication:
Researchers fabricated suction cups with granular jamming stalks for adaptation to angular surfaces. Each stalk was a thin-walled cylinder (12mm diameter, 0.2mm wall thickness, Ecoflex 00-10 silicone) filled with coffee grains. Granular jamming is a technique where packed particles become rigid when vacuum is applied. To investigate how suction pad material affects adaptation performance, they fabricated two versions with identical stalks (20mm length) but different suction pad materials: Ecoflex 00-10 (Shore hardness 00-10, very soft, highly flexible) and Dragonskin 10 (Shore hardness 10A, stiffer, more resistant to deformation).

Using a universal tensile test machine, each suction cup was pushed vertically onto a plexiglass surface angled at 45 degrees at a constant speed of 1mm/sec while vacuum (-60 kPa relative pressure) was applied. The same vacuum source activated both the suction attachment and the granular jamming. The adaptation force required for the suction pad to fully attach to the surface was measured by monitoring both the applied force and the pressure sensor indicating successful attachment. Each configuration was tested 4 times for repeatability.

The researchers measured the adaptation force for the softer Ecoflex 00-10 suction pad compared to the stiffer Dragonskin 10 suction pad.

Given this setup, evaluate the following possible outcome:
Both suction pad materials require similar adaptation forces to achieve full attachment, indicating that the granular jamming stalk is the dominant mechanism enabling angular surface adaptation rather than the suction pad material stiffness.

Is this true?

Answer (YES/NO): NO